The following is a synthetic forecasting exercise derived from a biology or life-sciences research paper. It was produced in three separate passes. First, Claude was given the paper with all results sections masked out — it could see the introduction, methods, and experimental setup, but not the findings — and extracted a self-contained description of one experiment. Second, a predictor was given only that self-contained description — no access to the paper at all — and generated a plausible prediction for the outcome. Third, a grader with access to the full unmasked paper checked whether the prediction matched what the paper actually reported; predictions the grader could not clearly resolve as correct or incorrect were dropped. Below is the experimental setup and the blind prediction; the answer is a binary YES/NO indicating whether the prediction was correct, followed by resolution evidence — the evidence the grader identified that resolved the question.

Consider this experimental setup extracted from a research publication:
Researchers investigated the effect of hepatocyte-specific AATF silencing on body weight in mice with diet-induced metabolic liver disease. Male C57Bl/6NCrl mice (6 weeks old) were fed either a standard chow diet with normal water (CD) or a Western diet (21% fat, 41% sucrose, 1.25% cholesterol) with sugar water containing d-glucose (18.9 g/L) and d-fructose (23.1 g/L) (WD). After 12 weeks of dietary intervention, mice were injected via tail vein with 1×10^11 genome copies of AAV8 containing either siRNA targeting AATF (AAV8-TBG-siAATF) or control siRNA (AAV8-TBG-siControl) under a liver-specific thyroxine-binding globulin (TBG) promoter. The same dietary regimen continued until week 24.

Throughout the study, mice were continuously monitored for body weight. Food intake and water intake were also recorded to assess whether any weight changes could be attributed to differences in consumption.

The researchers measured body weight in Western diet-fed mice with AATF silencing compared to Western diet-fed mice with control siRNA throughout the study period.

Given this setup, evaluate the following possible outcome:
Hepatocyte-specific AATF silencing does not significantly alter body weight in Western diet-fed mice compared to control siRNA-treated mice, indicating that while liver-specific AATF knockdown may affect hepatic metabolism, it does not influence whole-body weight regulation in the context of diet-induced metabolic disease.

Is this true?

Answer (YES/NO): NO